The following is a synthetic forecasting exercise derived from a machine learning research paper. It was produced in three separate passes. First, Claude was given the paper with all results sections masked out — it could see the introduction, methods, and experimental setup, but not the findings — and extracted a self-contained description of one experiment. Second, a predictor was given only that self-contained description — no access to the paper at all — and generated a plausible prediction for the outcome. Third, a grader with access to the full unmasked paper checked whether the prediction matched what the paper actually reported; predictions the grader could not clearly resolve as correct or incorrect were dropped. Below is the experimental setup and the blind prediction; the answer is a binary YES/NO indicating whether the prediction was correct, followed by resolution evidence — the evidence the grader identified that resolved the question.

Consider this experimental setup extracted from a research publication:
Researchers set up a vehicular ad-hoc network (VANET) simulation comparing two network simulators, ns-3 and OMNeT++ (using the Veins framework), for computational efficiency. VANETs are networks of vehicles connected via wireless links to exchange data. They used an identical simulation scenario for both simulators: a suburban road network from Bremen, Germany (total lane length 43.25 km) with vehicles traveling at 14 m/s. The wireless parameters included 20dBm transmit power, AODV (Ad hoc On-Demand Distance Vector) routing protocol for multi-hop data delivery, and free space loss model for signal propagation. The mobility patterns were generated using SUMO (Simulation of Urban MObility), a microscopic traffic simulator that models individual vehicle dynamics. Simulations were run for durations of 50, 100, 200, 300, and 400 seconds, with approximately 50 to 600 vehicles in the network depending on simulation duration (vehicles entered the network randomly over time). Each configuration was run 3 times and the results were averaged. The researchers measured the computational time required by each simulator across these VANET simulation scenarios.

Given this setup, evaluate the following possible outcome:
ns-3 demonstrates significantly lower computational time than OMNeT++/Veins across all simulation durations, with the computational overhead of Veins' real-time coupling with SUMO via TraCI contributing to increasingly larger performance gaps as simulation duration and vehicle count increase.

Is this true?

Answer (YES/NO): NO